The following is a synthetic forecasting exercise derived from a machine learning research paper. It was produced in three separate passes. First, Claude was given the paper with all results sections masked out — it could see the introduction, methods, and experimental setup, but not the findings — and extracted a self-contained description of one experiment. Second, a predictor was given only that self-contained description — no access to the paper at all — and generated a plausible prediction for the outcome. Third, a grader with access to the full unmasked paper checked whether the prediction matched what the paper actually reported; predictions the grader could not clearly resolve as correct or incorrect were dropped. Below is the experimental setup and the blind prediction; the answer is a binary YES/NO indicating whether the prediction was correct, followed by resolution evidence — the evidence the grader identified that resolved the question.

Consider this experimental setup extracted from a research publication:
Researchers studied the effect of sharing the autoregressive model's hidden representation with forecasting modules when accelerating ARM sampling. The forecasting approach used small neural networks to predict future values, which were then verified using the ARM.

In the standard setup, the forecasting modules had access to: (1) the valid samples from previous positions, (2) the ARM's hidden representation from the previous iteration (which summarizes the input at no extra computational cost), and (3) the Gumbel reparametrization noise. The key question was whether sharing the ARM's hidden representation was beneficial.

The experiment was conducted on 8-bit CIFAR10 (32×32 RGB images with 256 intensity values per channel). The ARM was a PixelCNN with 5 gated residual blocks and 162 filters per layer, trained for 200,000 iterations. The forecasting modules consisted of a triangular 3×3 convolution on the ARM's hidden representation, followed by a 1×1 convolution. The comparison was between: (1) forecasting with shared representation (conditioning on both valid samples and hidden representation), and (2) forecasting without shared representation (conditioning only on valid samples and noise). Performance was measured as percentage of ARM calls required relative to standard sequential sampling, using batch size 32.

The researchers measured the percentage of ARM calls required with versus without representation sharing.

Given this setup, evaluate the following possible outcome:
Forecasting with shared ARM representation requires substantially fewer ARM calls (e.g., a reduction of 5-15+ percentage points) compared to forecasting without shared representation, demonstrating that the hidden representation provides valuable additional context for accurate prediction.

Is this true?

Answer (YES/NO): YES